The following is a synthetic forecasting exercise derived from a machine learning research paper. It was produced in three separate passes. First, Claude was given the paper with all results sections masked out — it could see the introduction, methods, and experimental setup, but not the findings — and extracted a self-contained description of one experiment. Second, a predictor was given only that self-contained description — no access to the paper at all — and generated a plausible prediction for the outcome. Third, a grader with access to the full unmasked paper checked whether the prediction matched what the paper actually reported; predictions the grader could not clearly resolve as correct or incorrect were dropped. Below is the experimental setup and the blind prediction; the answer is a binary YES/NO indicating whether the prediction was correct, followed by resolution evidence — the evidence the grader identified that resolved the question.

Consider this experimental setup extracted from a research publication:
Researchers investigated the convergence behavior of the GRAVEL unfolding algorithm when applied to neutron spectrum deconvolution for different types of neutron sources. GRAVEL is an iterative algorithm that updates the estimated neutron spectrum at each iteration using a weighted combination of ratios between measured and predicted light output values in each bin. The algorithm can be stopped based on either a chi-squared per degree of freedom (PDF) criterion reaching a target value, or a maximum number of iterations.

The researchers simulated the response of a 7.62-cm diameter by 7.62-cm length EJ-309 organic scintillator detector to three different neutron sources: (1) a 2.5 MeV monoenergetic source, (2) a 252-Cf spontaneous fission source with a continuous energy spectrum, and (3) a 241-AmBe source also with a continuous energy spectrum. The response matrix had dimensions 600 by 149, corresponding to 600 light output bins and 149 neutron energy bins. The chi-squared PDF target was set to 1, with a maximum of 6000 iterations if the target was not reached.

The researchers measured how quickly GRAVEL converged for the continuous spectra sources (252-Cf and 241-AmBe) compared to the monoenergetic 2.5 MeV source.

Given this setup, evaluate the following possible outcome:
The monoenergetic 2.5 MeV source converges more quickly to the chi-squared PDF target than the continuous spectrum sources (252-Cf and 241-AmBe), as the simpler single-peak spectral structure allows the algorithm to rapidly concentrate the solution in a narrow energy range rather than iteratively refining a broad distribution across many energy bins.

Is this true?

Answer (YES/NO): NO